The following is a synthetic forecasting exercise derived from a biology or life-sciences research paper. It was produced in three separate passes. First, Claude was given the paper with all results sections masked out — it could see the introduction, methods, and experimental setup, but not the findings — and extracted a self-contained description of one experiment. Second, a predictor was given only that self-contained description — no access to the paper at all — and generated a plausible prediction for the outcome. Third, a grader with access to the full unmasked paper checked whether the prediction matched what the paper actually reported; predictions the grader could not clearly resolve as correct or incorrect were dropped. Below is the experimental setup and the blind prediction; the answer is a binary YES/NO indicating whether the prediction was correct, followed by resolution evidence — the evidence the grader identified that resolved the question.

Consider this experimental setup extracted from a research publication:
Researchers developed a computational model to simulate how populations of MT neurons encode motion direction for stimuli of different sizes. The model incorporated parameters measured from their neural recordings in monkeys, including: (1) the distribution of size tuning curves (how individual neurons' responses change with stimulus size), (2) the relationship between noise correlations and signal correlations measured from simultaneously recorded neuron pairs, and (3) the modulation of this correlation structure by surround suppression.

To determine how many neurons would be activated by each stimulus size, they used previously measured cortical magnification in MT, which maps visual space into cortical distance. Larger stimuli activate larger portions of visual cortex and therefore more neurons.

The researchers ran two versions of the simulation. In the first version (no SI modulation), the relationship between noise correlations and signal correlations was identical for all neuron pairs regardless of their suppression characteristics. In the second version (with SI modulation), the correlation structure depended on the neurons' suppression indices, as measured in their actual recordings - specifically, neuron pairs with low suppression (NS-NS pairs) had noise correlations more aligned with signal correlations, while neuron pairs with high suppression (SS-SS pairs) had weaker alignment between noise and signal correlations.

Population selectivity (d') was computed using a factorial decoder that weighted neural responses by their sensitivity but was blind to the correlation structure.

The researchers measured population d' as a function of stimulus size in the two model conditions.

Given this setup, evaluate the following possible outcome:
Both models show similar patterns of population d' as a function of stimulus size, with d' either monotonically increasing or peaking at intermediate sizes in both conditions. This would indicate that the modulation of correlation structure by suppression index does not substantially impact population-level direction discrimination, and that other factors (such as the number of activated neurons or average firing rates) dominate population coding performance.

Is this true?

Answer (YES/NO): NO